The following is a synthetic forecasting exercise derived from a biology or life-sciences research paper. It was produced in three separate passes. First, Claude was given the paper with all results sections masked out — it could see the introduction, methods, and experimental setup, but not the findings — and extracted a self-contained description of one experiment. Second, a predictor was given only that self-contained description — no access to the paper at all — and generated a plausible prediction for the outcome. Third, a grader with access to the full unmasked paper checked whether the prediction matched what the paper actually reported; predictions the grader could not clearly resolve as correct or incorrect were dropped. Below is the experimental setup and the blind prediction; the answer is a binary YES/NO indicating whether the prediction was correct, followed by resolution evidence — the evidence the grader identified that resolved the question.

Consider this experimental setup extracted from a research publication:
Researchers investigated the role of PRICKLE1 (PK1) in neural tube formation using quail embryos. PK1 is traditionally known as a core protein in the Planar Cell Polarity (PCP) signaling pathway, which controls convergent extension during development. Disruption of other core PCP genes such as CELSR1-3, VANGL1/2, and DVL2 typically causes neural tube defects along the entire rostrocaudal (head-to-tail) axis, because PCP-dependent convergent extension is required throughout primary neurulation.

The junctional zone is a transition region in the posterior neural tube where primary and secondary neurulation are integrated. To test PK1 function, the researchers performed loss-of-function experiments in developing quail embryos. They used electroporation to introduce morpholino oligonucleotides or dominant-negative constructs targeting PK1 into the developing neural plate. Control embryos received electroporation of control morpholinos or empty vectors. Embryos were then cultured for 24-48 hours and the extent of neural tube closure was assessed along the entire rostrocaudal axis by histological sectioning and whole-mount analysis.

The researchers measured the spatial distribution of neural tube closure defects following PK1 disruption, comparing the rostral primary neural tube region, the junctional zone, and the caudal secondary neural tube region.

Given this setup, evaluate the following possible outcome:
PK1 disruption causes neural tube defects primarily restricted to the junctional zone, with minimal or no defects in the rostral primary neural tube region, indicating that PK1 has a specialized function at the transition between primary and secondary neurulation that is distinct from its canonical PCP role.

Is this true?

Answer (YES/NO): YES